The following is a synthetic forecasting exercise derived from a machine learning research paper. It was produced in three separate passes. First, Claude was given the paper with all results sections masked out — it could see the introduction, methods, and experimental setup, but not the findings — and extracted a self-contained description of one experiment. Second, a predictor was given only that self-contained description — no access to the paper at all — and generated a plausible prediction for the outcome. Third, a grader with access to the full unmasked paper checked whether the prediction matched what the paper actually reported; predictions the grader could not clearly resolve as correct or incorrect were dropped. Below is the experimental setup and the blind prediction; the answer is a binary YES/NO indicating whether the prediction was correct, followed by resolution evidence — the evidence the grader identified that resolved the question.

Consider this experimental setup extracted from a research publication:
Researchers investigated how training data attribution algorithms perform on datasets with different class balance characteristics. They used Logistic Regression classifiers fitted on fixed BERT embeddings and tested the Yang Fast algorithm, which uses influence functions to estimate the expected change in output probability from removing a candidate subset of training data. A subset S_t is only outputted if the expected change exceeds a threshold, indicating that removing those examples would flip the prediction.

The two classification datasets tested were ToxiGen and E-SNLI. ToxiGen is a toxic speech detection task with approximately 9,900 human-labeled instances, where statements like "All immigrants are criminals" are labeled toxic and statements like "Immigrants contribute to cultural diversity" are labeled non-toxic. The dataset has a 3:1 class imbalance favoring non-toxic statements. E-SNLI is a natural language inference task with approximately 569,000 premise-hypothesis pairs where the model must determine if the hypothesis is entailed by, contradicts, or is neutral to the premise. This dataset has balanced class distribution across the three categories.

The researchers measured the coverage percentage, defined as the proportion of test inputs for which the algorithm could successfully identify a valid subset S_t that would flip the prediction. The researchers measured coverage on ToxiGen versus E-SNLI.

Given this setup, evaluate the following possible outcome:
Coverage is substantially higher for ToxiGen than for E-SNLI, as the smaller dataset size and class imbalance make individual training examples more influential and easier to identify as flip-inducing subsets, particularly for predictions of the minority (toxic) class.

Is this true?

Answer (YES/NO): NO